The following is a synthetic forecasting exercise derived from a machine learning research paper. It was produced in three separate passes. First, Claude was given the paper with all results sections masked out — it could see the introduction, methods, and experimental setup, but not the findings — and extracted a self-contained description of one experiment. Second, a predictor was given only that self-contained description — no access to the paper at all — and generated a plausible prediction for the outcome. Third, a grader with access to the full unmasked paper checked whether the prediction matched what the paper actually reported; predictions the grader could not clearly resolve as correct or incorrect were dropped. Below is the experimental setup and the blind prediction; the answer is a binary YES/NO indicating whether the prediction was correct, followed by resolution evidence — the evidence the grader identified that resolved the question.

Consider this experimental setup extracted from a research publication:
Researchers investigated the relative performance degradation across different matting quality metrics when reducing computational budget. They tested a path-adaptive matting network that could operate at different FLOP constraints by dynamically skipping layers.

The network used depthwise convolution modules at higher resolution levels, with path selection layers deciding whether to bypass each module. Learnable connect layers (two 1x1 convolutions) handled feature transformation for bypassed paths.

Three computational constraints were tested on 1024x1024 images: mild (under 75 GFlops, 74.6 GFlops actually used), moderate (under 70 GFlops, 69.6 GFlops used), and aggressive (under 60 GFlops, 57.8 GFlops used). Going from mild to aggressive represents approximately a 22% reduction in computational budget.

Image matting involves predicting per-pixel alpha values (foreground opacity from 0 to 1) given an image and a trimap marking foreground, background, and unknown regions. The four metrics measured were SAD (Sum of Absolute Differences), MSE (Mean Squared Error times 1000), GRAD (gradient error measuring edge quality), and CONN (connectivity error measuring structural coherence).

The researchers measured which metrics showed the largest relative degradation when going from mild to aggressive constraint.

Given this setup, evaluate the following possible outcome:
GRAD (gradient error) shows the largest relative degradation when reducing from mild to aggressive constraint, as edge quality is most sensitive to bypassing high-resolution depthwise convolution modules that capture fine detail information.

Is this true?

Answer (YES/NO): NO